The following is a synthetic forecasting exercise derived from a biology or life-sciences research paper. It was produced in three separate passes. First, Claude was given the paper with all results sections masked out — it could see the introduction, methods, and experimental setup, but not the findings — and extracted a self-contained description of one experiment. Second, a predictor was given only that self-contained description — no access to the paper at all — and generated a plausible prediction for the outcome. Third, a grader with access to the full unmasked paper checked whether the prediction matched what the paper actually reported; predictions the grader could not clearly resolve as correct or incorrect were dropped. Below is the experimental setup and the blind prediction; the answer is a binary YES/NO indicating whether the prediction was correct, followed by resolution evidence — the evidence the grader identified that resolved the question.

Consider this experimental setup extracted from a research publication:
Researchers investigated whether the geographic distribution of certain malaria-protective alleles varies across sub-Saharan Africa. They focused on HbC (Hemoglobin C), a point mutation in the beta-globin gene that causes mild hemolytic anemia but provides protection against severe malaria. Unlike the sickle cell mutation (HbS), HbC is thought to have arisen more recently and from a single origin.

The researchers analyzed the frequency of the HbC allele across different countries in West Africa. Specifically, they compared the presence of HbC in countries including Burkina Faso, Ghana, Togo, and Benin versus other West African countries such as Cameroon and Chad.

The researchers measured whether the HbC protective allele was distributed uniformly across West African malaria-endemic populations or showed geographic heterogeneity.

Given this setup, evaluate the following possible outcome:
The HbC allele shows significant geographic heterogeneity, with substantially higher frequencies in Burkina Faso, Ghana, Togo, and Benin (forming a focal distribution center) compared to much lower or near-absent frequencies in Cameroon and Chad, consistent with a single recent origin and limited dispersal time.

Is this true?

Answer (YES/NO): YES